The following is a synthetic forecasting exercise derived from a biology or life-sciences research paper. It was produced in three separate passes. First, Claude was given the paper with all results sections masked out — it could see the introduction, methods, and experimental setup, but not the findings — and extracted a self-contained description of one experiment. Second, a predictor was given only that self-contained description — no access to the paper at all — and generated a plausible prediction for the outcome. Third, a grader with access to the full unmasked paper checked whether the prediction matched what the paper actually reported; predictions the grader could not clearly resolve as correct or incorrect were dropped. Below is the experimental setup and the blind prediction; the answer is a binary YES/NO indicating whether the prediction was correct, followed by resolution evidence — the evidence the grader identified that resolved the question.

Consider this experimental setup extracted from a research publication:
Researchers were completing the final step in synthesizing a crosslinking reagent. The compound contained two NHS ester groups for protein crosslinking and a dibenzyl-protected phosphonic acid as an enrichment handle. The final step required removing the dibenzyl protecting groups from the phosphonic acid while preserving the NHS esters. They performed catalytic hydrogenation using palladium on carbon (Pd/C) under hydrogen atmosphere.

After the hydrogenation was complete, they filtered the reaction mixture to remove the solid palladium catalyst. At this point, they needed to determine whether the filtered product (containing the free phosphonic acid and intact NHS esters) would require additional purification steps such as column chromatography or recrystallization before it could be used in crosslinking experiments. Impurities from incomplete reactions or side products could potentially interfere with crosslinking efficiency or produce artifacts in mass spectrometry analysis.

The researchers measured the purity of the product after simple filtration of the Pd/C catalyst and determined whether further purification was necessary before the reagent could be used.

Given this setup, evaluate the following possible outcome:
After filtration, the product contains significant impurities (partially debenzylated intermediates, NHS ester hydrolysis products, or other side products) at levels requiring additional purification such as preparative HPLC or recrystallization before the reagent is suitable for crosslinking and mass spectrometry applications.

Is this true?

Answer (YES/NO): NO